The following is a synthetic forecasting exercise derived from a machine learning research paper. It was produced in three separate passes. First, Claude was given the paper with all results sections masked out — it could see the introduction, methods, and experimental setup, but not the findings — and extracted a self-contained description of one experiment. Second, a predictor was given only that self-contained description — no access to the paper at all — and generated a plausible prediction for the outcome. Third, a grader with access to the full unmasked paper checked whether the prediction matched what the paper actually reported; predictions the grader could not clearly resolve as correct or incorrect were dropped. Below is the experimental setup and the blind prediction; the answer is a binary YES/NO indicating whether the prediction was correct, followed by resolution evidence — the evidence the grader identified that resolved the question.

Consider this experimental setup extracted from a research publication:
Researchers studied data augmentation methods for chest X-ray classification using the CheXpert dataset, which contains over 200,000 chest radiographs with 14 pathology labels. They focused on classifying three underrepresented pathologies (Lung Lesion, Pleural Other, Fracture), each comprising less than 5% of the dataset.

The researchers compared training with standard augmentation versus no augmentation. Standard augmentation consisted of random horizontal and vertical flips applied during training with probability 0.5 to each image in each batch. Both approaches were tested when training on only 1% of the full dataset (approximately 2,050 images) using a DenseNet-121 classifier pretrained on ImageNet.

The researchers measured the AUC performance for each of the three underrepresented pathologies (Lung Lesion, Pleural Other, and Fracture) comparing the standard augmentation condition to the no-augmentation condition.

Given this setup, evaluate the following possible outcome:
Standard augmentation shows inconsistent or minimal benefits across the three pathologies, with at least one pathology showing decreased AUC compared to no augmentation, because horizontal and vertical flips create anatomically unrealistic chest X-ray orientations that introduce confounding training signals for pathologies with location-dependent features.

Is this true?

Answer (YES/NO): YES